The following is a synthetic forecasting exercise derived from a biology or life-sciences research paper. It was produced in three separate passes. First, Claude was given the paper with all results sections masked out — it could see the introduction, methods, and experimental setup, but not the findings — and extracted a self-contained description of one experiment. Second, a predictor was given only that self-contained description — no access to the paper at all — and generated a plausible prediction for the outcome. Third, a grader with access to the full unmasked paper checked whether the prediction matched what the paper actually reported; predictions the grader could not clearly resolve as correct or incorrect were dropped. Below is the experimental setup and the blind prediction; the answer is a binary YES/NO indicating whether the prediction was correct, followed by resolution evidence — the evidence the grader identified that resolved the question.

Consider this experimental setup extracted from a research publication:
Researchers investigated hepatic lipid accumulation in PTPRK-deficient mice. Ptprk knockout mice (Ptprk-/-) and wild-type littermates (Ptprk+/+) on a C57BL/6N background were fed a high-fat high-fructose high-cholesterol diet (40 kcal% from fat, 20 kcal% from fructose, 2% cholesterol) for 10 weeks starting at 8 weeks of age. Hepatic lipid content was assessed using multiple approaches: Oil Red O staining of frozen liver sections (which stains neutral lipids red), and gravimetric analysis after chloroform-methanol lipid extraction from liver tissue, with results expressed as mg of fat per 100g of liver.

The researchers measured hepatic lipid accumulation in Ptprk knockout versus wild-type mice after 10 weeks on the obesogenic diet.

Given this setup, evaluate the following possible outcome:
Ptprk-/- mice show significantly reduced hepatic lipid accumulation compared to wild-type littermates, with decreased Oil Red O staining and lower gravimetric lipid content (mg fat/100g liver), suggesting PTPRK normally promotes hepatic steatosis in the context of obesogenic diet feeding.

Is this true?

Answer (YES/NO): YES